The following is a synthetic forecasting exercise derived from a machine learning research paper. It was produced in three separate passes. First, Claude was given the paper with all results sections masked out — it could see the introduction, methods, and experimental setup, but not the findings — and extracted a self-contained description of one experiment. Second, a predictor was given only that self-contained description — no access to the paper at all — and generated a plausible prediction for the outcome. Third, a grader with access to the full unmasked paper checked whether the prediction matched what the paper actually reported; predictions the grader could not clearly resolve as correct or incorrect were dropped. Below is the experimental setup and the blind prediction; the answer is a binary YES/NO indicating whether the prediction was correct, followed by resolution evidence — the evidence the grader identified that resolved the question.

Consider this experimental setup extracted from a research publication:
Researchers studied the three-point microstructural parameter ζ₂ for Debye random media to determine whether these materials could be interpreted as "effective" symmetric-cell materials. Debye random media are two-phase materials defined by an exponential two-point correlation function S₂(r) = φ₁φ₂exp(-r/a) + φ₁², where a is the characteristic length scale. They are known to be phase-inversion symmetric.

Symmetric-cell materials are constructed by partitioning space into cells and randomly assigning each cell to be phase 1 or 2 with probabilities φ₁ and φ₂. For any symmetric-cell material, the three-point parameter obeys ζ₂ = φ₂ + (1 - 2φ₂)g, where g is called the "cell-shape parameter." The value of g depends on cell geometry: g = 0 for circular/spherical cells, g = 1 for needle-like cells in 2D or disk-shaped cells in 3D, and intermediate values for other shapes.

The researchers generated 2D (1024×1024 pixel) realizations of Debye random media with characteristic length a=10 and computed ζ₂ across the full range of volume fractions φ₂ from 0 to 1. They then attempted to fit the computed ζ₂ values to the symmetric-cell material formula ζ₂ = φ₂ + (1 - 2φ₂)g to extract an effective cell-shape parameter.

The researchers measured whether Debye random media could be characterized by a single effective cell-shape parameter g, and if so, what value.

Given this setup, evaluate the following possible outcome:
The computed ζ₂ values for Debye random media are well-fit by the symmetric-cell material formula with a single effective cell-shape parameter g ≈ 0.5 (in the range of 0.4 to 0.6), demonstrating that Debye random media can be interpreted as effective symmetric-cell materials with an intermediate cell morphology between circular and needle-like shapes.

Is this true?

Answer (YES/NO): NO